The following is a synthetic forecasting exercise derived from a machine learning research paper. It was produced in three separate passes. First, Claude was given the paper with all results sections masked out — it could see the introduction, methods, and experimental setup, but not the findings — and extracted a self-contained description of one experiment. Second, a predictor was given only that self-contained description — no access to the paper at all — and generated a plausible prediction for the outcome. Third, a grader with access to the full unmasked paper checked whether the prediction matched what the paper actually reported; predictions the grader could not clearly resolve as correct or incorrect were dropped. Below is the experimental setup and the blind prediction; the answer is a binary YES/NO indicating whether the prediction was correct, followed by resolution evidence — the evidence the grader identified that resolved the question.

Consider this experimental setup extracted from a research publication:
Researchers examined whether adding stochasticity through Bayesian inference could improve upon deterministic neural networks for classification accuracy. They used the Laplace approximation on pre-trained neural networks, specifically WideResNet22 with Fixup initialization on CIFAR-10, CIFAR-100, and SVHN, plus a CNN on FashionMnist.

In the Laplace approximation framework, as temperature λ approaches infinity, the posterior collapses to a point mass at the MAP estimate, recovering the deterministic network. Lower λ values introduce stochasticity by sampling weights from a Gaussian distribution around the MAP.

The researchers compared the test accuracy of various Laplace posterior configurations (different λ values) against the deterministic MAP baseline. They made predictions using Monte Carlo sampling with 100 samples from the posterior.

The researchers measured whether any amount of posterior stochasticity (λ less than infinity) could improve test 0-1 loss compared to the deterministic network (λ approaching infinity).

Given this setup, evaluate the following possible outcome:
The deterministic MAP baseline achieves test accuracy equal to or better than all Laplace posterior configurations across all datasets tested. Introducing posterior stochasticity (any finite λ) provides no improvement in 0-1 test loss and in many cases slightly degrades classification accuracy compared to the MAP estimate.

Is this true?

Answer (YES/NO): NO